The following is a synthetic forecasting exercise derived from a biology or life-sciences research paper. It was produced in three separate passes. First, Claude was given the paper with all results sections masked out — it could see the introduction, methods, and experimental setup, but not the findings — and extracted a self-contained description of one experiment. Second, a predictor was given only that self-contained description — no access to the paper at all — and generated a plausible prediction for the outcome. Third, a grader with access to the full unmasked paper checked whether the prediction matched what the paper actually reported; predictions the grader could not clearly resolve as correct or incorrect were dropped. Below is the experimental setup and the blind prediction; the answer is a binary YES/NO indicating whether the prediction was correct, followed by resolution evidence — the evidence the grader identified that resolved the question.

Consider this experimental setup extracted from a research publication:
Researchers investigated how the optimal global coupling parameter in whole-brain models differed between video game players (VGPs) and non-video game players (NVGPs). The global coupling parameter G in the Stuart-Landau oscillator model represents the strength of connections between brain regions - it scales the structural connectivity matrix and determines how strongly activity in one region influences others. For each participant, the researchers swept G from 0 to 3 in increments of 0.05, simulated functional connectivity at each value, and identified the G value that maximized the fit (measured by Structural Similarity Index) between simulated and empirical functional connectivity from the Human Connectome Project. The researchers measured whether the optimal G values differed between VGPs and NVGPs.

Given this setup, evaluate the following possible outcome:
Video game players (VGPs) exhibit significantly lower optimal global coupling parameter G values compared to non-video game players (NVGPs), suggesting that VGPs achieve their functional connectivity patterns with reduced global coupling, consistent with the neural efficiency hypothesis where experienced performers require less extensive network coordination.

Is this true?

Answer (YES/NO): NO